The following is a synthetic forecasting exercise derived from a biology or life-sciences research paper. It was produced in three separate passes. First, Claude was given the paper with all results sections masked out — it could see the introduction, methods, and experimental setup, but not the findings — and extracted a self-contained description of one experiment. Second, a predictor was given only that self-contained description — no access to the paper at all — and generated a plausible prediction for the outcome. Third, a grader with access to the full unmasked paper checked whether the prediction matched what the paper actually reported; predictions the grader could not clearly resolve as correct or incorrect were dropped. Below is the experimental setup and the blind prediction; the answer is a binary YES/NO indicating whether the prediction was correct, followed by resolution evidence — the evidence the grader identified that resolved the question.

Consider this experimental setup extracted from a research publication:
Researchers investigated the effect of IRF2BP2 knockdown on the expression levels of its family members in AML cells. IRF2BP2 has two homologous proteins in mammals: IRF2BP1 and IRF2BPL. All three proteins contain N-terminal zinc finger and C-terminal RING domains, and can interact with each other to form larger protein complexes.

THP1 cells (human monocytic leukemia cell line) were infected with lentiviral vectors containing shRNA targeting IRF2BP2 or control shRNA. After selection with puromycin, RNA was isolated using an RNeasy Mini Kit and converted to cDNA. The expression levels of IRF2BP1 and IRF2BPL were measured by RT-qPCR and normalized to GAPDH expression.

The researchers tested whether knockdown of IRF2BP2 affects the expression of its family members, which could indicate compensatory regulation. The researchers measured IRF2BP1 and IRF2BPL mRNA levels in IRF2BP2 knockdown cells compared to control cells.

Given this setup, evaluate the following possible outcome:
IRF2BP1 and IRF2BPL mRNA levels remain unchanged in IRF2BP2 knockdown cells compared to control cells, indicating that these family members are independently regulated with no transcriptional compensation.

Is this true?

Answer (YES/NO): NO